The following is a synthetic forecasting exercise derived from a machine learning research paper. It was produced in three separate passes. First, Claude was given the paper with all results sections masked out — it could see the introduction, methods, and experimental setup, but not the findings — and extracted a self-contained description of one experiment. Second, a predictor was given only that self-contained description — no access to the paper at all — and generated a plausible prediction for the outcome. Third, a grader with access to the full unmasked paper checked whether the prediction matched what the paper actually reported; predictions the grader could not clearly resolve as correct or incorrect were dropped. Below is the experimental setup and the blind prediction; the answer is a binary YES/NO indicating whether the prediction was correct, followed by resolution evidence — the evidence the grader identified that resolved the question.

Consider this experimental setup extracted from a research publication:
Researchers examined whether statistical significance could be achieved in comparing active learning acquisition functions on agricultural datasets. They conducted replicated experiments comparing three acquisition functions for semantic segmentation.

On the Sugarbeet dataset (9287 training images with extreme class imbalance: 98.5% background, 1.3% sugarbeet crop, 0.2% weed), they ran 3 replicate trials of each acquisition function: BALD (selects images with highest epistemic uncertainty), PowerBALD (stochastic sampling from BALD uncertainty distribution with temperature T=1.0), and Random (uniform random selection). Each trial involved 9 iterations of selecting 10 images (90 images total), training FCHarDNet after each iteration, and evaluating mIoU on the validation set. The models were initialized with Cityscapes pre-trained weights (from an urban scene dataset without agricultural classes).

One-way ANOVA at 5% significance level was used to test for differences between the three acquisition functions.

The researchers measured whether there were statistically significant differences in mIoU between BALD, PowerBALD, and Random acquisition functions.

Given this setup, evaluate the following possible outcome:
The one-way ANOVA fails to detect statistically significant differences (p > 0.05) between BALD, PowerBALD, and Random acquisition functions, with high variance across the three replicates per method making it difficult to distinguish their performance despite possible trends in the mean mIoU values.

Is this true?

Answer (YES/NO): NO